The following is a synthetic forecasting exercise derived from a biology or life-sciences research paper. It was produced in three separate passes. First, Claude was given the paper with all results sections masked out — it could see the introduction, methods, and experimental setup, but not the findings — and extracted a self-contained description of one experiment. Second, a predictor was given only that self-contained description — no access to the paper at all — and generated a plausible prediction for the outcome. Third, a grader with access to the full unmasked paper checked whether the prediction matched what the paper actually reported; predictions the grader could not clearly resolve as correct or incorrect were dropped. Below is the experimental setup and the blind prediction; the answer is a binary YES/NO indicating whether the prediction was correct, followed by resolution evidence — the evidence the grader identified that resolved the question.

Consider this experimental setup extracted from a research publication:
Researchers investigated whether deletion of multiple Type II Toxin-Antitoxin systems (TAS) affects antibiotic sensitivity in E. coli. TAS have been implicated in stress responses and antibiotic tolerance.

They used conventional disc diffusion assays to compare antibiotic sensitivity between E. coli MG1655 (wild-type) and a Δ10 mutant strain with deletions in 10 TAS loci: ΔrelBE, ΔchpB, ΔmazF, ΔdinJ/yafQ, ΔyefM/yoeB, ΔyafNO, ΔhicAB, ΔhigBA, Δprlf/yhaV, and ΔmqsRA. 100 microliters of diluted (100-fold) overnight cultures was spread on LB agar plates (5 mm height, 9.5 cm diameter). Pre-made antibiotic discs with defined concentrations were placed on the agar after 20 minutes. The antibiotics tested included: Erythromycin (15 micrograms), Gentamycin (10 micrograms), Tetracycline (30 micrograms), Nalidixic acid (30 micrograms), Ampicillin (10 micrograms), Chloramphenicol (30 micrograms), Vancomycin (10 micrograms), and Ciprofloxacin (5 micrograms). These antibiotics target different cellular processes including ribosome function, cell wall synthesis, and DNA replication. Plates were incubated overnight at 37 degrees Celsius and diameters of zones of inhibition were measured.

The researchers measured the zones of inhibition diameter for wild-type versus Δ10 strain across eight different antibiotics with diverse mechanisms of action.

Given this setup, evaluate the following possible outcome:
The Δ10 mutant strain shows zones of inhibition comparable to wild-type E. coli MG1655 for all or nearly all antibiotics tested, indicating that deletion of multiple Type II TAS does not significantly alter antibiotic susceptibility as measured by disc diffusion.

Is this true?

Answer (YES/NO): NO